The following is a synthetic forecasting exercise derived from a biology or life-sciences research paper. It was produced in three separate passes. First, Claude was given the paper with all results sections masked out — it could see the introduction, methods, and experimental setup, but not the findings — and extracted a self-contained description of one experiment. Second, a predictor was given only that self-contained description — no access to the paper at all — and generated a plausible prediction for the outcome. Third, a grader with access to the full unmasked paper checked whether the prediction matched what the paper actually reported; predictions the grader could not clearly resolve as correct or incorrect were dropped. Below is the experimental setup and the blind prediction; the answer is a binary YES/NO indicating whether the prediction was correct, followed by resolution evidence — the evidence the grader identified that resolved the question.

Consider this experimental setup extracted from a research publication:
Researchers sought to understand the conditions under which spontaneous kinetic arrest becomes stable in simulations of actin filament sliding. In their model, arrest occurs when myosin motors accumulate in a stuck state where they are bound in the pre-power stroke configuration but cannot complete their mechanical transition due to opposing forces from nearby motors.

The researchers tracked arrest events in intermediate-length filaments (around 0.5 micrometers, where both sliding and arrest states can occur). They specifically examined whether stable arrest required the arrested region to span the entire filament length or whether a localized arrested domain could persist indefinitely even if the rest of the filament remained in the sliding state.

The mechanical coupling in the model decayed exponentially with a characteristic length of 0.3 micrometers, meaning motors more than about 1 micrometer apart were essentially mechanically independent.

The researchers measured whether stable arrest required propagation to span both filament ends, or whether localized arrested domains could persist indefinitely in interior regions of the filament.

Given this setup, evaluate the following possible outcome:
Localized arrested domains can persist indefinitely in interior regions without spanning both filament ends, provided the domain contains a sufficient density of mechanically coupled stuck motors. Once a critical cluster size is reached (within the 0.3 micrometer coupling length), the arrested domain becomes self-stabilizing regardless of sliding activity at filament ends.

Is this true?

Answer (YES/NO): NO